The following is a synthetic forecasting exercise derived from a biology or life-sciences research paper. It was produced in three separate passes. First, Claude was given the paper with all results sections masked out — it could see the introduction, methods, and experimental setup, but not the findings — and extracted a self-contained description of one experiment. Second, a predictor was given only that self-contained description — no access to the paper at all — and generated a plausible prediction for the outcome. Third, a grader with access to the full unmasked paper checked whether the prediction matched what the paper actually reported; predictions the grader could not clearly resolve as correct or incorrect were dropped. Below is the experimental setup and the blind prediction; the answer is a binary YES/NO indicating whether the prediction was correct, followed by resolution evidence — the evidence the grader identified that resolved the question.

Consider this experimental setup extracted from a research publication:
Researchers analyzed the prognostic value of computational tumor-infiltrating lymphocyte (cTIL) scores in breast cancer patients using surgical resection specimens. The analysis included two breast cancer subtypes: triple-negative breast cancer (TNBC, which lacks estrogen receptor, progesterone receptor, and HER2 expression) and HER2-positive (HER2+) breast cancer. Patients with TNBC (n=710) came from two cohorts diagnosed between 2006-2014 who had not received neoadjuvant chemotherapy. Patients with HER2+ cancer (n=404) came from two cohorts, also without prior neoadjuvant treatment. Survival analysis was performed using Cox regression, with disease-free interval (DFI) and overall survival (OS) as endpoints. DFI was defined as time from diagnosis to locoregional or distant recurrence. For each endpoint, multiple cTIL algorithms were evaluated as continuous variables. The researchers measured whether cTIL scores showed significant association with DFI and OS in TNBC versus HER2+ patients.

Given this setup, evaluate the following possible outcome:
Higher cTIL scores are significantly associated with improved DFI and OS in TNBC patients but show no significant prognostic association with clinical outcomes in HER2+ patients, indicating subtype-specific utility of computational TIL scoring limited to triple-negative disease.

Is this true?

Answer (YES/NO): YES